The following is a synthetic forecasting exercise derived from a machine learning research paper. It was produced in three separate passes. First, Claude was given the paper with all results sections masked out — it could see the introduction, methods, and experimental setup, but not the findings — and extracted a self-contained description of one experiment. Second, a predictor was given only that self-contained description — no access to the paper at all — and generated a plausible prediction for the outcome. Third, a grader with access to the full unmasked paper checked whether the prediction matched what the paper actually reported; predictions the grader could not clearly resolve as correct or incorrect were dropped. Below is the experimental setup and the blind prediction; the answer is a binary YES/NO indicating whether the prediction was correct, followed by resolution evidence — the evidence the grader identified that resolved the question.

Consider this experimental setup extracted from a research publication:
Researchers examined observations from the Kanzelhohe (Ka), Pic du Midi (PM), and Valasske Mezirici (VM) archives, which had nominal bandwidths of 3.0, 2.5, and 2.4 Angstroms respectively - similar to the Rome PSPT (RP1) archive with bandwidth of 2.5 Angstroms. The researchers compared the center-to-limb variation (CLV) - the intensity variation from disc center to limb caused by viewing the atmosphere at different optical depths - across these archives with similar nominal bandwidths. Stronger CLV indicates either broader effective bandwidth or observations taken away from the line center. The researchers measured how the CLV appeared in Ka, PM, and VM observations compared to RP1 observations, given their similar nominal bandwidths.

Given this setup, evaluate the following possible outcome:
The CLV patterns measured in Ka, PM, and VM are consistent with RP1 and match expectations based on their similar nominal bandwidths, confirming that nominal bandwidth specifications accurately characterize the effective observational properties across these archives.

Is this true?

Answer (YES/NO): NO